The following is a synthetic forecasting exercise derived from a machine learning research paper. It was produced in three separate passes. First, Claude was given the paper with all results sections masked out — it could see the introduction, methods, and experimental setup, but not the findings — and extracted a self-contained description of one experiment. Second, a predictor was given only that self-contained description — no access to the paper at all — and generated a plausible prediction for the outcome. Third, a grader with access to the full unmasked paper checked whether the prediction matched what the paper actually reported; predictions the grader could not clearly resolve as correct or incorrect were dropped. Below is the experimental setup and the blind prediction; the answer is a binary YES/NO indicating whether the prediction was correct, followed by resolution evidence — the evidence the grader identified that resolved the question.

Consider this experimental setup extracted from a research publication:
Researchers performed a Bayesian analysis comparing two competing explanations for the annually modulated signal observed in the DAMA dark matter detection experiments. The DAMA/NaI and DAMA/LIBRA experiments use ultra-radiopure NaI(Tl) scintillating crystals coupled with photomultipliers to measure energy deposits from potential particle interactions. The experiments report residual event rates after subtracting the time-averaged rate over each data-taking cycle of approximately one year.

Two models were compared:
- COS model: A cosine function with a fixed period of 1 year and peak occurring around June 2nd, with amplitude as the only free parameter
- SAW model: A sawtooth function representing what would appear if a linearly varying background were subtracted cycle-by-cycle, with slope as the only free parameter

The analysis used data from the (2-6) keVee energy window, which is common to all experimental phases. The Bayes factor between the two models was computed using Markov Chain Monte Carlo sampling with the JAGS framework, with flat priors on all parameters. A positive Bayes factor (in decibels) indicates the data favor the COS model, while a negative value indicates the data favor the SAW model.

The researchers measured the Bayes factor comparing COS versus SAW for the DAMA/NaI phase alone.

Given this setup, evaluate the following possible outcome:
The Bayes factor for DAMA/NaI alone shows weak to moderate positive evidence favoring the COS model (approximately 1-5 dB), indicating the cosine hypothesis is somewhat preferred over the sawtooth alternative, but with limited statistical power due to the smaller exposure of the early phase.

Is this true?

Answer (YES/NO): NO